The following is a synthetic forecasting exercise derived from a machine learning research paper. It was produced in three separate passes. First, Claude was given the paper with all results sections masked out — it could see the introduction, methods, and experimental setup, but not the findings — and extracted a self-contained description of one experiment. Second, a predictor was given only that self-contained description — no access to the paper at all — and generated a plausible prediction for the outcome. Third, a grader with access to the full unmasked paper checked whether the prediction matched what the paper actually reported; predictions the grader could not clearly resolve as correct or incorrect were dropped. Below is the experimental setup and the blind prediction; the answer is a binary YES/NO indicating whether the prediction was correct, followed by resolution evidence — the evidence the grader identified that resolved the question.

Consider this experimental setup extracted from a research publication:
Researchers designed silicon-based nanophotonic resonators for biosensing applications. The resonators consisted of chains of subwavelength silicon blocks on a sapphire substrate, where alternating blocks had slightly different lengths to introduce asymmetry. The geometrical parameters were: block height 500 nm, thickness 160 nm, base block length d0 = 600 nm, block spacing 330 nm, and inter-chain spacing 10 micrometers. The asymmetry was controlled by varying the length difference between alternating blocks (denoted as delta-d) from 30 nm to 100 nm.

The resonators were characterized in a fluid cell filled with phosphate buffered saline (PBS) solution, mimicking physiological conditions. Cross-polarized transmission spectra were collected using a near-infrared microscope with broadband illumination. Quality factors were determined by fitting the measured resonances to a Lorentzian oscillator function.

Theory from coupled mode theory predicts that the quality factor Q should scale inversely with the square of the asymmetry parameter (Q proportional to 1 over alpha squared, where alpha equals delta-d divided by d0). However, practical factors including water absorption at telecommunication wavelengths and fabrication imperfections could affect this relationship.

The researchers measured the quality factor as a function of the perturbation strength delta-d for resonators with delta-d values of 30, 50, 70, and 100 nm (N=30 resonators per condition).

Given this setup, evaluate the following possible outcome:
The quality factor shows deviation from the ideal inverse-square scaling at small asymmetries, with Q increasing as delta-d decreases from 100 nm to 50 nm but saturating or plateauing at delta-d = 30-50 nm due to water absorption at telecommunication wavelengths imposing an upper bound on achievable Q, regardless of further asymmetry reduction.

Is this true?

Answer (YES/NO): NO